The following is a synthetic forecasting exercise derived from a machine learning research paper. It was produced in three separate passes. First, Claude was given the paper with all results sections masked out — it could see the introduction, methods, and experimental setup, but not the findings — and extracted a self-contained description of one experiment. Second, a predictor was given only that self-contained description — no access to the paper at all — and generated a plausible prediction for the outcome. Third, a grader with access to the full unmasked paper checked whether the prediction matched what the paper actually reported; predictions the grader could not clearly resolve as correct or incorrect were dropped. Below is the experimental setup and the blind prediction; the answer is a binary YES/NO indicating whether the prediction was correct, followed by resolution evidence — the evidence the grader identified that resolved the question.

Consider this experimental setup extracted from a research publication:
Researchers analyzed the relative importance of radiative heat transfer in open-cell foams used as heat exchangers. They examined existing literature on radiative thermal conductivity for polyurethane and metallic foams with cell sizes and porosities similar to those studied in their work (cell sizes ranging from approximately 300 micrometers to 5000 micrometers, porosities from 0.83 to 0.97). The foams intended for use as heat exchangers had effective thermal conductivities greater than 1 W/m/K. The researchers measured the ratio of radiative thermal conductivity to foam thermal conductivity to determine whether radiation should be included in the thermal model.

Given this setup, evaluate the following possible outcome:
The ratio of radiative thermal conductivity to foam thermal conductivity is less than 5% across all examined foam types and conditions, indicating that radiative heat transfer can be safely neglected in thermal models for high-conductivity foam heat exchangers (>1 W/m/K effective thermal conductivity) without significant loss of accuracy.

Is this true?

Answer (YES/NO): YES